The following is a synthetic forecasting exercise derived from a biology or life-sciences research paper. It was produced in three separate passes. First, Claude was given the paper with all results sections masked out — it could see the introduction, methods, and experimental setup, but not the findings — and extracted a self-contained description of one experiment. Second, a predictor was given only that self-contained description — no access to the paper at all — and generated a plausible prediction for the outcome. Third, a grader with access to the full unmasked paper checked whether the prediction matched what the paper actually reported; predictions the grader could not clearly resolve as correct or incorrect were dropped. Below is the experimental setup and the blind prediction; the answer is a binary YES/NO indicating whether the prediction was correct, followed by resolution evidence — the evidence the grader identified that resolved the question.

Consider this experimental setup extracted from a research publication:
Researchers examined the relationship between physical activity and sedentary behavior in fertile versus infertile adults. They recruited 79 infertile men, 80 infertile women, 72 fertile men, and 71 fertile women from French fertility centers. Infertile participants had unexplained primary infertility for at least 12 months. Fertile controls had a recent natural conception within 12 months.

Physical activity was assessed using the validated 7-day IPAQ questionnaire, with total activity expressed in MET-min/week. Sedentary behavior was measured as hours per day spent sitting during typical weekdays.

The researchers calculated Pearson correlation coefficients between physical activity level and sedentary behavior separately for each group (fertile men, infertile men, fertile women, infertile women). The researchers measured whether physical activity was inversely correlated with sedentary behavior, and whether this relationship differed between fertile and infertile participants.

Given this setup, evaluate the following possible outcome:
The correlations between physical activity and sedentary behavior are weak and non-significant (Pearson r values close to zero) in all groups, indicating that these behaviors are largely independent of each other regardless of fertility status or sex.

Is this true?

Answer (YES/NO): NO